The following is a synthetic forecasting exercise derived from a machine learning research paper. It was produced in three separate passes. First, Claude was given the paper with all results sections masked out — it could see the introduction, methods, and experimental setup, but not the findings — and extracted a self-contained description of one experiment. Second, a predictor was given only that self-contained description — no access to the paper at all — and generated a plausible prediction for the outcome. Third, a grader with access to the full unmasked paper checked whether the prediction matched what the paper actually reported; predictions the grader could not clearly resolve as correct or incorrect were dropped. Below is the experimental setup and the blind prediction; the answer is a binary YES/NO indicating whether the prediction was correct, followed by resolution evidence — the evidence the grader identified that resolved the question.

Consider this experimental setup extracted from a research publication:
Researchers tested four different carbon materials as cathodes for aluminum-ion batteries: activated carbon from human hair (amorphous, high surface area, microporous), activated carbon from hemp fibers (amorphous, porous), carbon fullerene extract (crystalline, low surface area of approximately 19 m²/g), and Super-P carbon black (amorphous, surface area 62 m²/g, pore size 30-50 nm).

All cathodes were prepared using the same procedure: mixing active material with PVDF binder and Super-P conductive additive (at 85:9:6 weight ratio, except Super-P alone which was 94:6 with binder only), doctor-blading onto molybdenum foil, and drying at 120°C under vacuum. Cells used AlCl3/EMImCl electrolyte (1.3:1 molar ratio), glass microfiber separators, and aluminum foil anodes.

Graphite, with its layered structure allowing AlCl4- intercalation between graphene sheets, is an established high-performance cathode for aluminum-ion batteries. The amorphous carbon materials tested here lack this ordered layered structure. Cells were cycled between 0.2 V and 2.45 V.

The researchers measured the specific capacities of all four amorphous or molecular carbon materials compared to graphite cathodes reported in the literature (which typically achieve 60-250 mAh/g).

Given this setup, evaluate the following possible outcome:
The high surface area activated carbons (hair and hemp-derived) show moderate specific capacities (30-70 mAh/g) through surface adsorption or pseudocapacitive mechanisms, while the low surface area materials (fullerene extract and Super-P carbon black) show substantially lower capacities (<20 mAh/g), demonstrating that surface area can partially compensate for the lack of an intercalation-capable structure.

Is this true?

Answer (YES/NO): NO